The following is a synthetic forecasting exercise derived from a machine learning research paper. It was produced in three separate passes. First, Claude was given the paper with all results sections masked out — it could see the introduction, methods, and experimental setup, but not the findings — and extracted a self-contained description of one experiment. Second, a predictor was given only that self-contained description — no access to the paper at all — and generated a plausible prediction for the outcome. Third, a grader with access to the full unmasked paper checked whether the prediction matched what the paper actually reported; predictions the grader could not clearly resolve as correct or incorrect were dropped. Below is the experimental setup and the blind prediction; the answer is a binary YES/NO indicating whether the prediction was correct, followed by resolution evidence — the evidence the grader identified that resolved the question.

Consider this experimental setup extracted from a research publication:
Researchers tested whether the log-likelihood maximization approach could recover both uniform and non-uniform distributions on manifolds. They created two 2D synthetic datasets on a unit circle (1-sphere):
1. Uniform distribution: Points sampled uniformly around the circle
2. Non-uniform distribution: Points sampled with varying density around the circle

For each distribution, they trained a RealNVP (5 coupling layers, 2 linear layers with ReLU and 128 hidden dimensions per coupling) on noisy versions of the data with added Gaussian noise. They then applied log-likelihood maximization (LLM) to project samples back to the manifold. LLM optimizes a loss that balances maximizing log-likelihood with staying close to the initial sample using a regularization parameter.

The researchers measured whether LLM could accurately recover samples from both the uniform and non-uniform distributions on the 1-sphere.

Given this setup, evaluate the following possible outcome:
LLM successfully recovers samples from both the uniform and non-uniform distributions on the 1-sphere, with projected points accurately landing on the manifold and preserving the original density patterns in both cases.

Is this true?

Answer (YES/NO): YES